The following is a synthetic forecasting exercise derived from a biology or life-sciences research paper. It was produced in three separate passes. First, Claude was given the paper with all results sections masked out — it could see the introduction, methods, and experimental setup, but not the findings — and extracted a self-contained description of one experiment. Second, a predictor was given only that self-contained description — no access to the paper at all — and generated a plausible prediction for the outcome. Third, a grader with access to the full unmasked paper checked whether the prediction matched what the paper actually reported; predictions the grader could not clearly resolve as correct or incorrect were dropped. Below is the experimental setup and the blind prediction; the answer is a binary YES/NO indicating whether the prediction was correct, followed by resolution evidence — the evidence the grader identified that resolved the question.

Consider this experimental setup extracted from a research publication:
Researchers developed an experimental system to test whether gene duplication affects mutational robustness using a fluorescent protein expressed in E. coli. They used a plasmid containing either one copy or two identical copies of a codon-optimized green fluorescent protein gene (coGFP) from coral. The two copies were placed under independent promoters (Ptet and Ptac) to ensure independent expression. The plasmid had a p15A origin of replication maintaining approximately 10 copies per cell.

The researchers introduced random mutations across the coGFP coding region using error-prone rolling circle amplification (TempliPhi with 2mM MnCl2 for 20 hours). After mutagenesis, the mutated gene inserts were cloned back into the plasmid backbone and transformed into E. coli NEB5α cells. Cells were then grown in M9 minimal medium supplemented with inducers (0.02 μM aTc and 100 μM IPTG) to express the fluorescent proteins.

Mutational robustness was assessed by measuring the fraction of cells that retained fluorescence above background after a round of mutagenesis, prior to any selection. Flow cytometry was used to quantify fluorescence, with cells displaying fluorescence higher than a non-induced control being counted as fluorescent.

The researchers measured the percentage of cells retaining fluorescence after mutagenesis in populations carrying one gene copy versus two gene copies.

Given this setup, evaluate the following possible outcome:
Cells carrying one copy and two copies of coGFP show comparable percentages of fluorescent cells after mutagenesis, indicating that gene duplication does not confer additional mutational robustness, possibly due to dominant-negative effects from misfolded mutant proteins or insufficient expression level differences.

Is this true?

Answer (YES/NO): NO